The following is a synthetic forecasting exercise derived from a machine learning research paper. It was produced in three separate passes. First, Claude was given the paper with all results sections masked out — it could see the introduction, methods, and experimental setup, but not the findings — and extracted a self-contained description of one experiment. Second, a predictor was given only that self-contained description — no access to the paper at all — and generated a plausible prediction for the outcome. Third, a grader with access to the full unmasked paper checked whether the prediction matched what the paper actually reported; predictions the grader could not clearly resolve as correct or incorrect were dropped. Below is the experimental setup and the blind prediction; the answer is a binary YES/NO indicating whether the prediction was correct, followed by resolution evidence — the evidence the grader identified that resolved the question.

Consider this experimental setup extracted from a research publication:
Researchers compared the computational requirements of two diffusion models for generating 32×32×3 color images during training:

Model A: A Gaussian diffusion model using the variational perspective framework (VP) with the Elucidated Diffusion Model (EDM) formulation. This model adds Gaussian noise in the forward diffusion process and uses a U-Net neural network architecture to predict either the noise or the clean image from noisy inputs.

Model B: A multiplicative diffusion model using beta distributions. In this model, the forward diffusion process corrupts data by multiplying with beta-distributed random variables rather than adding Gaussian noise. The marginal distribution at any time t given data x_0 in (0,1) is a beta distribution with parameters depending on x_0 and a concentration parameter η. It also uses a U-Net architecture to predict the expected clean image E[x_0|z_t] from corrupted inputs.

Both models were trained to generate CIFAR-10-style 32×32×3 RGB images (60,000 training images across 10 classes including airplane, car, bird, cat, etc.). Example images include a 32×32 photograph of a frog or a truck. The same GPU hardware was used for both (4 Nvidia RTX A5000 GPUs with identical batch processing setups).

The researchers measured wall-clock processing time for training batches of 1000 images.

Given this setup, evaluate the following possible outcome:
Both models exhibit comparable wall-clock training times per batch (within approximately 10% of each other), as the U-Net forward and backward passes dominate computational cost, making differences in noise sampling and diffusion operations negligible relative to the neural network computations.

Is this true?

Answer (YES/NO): YES